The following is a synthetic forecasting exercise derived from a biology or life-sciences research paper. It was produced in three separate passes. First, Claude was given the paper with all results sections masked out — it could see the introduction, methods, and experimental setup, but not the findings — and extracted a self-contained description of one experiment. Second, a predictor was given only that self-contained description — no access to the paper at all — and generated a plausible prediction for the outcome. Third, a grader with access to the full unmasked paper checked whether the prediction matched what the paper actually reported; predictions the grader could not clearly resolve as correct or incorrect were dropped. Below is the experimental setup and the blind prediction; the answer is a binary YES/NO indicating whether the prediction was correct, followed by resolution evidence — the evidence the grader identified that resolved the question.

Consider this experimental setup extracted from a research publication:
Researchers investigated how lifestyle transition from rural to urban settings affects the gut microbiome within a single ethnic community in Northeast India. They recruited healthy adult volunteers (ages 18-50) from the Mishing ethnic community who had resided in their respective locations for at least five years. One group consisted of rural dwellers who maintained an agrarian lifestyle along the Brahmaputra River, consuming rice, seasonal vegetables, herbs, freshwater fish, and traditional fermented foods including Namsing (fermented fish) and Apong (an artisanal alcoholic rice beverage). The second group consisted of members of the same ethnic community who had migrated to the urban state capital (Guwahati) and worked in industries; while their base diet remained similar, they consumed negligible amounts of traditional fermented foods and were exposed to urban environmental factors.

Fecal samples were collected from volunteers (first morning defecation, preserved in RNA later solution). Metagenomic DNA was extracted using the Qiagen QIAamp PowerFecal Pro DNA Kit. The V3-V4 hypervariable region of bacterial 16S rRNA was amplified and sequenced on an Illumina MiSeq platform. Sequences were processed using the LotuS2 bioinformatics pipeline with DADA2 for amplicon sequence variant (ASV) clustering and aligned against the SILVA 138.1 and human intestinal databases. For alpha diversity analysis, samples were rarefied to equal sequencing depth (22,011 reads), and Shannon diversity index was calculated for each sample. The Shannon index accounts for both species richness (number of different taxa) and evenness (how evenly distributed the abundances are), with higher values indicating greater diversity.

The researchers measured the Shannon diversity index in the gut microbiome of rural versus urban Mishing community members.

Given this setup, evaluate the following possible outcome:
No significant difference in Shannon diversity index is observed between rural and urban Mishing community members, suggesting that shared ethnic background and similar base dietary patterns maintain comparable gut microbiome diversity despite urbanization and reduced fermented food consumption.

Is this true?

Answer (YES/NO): NO